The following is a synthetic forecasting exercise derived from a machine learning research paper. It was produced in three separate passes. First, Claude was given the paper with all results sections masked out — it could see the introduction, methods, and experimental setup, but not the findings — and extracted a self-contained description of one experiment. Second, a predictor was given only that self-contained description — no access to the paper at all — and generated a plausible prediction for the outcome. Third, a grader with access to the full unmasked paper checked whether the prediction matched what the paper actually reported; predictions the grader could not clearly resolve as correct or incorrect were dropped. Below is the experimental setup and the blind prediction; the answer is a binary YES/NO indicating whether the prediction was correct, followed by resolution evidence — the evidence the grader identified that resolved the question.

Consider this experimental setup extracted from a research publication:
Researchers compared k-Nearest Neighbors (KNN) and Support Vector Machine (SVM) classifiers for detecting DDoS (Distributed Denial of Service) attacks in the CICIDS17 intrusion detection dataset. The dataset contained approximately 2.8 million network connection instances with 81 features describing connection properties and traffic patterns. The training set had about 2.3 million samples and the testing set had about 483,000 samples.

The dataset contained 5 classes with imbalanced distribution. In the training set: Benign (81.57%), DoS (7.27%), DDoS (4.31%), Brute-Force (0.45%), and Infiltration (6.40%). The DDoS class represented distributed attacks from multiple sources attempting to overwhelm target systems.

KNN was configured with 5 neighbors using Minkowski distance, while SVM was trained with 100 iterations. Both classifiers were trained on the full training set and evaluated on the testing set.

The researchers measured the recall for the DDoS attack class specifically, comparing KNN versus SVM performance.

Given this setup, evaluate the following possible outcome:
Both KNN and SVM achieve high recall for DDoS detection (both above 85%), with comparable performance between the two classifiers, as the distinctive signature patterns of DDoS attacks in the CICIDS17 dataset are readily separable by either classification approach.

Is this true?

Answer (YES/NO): NO